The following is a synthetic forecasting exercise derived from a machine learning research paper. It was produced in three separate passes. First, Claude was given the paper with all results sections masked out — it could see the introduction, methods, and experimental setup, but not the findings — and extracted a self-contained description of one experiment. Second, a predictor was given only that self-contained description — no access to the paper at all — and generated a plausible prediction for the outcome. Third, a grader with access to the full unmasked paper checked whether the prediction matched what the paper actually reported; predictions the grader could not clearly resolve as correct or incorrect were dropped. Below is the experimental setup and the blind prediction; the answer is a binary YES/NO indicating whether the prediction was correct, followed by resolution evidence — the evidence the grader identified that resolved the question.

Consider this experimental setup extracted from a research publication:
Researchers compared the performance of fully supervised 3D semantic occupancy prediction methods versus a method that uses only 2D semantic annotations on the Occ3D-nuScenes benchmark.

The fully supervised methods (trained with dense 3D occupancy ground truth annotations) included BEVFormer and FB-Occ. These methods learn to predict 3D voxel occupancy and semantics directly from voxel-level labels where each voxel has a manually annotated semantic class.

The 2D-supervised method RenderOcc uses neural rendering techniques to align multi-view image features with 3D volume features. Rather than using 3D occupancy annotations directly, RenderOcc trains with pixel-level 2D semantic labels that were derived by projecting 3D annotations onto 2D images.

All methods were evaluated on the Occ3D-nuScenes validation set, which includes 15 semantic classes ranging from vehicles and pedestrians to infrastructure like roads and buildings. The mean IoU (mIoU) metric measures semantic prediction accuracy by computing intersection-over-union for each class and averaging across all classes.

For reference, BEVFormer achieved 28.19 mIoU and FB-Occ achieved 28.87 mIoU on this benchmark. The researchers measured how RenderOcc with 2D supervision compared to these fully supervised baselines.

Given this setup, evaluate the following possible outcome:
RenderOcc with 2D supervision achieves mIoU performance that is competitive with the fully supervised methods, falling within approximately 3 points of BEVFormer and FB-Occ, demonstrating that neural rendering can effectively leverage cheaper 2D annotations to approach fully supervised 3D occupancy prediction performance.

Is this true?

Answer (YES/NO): NO